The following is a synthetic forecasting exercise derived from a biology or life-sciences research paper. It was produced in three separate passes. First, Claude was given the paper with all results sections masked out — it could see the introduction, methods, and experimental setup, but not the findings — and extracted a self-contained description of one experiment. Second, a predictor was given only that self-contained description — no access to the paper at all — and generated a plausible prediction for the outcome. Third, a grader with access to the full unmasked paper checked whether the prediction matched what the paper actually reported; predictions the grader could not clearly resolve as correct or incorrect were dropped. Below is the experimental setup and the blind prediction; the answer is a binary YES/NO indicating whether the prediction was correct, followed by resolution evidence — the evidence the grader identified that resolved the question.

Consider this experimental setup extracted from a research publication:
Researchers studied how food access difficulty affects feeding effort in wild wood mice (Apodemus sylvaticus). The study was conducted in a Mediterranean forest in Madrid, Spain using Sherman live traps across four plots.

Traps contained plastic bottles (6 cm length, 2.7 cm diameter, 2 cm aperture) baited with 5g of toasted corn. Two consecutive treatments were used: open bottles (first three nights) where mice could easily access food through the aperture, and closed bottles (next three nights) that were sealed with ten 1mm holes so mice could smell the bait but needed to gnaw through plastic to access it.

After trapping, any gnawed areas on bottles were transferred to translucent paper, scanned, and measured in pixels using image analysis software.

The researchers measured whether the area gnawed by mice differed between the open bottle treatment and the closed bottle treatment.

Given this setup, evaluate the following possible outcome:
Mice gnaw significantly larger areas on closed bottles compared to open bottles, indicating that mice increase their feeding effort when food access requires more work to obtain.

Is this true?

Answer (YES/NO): YES